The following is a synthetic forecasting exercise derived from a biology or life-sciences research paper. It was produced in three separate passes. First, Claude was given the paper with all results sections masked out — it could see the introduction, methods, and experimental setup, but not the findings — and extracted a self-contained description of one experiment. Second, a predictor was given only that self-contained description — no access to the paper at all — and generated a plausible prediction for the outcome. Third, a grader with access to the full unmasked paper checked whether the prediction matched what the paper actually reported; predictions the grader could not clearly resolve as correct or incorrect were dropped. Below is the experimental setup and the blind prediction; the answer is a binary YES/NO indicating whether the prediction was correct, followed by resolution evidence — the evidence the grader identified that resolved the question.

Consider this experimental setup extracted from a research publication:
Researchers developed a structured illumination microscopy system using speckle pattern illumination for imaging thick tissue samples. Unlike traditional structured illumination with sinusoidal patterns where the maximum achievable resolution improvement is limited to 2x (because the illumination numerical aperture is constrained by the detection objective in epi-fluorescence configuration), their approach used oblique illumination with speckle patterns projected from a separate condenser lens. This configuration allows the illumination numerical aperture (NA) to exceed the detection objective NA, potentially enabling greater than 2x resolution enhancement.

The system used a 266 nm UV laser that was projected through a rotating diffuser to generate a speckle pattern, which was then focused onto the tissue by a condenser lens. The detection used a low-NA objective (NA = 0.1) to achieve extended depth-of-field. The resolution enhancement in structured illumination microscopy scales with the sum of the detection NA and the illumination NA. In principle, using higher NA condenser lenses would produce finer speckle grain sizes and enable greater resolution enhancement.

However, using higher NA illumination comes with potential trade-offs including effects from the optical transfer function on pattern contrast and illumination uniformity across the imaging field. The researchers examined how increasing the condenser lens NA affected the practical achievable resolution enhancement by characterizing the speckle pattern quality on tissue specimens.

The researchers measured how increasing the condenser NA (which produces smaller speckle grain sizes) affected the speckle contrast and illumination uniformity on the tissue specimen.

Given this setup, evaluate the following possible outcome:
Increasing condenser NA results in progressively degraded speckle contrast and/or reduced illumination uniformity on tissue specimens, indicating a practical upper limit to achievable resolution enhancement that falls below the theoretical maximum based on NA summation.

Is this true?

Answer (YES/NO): YES